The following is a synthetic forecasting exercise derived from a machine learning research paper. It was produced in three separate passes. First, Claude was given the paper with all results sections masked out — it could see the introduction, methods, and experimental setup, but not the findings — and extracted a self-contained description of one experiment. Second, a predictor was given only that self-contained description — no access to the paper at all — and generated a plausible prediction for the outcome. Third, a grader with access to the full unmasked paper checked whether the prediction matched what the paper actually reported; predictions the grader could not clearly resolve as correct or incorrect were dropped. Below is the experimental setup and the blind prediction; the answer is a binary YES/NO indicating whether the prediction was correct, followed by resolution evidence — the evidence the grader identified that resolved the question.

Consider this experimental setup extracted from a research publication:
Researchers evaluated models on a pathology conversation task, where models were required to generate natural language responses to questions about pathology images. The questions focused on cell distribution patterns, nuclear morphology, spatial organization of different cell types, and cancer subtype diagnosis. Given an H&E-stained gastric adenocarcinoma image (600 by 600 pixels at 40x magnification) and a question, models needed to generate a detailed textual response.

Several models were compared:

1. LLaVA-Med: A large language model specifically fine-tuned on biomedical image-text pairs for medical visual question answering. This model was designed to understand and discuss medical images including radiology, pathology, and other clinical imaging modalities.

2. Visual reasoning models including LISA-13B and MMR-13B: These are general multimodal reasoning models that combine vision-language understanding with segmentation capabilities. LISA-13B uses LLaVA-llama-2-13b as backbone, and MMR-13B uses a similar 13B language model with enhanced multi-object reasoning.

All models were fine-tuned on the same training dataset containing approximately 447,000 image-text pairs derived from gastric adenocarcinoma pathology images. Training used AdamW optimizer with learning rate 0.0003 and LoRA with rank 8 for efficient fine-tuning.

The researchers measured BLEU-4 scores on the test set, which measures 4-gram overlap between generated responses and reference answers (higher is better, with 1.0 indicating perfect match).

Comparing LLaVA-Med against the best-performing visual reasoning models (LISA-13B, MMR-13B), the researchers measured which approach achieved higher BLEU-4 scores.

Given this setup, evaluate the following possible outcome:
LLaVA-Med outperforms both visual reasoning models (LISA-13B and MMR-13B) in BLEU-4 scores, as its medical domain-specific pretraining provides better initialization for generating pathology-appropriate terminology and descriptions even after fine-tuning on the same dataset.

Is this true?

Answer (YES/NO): NO